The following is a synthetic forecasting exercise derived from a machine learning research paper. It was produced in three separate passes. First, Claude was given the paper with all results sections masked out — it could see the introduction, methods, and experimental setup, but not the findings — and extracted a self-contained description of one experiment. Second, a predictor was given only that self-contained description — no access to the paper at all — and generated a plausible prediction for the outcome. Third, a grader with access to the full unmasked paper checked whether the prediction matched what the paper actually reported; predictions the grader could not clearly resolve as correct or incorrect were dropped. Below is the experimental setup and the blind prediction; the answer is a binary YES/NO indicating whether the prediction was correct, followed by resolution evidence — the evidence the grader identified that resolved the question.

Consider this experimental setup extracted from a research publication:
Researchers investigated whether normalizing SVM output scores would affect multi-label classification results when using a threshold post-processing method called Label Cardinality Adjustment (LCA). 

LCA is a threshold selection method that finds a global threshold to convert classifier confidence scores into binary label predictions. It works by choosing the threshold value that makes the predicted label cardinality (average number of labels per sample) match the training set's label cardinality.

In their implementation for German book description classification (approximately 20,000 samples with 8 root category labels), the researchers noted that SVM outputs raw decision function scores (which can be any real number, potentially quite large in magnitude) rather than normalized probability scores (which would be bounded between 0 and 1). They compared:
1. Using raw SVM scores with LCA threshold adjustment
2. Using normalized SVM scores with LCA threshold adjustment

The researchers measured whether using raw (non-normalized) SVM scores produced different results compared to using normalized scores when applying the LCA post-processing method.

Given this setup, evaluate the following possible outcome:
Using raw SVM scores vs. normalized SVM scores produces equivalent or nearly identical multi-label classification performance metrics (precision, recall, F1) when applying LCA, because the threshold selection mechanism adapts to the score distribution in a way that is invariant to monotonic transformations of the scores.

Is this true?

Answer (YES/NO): NO